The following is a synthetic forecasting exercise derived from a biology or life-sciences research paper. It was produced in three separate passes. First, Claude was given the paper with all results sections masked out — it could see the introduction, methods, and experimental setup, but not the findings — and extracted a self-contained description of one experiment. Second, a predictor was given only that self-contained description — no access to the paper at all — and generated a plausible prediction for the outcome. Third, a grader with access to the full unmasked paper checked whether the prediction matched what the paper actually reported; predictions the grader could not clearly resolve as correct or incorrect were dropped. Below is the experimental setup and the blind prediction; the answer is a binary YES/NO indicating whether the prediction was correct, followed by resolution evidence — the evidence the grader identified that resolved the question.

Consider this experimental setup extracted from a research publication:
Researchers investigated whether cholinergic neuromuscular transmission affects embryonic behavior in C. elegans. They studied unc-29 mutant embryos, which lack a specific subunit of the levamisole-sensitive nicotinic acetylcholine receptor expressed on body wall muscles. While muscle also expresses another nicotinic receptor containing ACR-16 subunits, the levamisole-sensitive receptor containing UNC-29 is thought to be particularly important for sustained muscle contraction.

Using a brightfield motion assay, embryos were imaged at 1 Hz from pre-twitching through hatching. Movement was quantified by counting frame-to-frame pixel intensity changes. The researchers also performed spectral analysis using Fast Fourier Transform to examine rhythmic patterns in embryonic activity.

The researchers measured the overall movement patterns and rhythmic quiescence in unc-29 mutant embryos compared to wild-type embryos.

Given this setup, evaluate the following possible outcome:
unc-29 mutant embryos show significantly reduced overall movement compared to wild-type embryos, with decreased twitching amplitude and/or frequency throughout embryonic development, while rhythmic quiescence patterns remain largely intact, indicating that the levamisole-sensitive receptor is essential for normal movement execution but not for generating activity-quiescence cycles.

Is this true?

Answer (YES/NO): NO